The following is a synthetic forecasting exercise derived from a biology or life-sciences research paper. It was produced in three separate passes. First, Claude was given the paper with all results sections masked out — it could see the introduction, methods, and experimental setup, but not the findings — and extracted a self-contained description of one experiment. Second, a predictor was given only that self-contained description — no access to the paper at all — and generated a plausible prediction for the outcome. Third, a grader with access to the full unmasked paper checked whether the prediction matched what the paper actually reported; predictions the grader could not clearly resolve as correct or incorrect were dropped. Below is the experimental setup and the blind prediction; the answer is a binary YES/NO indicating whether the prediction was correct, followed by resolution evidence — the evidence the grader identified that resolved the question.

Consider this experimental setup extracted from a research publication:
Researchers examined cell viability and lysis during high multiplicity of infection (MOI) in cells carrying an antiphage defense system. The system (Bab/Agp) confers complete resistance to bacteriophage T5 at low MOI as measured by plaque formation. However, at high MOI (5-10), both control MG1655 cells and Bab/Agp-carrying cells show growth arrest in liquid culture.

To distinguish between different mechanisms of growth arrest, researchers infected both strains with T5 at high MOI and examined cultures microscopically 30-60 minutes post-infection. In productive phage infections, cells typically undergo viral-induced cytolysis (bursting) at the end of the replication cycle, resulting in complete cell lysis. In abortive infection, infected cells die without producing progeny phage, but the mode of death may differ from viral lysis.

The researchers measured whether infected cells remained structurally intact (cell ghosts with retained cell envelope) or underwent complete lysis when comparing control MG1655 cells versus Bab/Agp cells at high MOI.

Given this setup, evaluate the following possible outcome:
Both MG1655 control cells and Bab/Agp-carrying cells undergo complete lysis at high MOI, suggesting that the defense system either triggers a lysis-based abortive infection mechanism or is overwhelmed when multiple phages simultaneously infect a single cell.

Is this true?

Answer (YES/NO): NO